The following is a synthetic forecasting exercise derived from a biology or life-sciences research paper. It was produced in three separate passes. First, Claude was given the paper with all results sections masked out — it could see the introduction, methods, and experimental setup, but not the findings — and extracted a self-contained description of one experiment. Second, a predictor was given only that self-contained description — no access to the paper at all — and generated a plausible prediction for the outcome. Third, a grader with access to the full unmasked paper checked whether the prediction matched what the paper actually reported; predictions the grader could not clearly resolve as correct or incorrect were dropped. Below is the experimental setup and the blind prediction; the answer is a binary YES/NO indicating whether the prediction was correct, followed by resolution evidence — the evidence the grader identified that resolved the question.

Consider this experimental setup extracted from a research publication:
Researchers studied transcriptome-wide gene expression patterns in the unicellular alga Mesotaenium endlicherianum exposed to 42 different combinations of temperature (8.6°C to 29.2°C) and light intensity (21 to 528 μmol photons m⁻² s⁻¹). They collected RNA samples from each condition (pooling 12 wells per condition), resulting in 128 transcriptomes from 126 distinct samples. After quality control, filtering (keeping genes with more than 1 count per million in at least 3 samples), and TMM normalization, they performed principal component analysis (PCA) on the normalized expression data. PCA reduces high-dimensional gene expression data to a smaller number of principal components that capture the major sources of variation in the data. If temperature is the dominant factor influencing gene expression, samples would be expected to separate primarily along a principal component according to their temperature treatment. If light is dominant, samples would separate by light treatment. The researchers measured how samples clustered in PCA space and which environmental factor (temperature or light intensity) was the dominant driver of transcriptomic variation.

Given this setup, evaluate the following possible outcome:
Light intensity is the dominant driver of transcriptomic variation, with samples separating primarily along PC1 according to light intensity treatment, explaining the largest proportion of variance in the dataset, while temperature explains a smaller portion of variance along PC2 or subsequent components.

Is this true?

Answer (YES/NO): NO